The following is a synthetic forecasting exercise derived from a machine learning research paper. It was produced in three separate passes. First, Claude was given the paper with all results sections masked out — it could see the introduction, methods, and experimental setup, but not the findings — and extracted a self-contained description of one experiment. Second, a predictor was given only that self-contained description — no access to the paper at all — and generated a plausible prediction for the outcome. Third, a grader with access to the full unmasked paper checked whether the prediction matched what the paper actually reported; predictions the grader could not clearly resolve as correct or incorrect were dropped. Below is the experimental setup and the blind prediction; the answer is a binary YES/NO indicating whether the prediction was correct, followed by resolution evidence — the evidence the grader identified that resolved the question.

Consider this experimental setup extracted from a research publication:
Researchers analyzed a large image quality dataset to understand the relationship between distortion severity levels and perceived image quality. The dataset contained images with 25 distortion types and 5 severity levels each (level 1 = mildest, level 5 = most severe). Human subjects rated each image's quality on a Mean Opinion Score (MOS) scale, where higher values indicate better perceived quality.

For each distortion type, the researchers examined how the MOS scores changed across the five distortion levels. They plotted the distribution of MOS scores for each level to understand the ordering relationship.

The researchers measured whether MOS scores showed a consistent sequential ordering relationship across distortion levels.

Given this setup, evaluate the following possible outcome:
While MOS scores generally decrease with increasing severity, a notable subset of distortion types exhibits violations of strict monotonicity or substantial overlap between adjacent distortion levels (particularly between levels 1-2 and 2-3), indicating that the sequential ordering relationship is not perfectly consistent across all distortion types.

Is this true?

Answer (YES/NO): NO